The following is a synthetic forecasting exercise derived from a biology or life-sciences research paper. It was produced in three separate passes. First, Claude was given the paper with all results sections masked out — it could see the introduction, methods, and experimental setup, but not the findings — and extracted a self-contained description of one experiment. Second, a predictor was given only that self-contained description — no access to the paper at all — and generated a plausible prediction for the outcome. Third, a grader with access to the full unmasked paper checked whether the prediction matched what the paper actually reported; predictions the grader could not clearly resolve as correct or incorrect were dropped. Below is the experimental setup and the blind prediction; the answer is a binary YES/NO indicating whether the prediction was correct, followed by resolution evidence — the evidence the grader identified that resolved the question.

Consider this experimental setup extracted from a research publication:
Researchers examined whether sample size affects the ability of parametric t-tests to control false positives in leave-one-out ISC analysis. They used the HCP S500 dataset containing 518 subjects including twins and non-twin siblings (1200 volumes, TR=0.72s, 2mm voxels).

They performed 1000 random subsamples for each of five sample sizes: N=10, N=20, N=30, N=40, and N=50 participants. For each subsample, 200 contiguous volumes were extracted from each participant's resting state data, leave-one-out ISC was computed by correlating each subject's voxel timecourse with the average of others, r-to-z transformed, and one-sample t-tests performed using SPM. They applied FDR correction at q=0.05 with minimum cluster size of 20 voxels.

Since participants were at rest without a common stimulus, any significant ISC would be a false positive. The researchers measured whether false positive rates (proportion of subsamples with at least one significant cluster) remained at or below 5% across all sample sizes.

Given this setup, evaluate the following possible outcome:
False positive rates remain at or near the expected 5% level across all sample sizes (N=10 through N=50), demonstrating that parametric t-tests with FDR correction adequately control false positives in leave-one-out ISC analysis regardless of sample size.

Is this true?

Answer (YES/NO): NO